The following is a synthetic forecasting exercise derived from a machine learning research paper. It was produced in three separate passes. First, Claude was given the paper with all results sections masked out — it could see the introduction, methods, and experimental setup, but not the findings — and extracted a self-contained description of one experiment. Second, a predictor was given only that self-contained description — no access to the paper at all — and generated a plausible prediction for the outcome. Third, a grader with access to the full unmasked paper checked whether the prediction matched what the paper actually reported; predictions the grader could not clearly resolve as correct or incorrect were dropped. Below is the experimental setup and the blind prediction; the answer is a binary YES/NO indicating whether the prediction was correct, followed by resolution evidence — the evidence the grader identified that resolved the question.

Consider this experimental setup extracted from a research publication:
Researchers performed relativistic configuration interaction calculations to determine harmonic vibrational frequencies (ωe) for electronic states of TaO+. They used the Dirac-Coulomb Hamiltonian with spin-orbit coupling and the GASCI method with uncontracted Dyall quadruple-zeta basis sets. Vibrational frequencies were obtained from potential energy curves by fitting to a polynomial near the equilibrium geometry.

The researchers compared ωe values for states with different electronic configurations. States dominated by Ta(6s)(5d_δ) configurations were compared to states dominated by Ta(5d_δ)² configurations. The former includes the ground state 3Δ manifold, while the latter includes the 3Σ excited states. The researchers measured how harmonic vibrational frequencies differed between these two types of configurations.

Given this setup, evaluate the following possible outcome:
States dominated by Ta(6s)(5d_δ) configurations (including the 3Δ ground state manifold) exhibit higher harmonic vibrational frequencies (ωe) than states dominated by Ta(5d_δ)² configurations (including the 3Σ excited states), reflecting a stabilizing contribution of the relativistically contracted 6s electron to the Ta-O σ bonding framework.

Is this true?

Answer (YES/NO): YES